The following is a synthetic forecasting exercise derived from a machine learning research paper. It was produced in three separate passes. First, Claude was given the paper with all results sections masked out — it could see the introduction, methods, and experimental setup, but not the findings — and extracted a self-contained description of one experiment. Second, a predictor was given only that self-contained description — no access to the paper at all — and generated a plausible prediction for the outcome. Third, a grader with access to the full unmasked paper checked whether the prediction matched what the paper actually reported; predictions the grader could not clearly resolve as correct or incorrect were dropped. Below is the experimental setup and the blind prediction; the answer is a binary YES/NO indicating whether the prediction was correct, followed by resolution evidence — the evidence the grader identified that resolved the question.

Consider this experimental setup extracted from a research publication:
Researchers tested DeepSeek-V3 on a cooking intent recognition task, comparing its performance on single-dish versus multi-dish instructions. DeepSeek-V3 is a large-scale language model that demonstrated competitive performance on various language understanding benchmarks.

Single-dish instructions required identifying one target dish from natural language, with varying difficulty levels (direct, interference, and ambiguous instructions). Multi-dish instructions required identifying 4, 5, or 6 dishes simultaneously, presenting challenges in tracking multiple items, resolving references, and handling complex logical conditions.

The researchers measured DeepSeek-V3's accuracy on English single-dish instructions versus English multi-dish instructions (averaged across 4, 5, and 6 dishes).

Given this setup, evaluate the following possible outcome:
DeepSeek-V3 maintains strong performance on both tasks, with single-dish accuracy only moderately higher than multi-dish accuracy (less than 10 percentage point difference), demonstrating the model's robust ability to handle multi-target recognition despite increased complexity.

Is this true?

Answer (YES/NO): NO